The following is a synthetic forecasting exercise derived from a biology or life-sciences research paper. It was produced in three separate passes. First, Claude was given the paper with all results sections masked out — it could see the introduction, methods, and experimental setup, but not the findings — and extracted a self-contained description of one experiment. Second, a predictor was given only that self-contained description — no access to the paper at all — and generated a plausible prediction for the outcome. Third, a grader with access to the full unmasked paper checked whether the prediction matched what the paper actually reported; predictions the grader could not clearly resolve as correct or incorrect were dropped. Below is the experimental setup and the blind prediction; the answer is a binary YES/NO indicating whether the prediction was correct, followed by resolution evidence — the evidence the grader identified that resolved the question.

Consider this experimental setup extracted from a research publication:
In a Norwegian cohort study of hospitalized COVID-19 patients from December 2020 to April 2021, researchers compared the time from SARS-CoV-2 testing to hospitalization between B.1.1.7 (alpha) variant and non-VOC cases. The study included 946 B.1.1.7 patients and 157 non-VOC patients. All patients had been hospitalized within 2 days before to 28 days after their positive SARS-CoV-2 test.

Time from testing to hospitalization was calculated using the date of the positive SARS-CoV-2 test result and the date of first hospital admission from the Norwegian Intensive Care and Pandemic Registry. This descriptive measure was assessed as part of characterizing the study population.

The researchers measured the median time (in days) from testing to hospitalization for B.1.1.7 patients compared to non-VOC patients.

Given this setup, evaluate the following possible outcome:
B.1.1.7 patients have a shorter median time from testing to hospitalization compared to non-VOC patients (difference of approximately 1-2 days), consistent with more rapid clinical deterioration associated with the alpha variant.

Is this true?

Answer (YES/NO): NO